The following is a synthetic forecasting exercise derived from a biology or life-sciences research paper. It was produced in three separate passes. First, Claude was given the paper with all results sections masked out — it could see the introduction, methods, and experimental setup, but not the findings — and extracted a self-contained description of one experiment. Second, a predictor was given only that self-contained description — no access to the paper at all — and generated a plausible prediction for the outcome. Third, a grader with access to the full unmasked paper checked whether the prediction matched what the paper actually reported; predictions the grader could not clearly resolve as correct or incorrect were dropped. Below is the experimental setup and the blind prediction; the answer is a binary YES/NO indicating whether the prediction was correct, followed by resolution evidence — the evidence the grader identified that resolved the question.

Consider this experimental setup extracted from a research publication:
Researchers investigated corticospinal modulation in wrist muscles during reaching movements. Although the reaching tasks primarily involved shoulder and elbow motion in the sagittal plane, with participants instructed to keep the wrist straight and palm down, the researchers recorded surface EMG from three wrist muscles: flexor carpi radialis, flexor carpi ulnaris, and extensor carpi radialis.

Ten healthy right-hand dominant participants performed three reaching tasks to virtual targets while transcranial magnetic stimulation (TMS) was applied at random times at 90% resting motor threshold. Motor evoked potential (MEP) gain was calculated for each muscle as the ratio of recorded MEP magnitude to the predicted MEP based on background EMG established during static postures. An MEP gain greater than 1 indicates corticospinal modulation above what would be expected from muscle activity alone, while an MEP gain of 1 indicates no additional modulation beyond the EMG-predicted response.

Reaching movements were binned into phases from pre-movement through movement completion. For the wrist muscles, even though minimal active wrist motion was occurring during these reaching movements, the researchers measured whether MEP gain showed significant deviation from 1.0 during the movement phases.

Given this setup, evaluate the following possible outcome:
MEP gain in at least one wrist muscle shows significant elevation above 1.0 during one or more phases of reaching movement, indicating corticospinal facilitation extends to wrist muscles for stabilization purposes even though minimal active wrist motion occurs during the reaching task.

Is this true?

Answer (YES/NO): NO